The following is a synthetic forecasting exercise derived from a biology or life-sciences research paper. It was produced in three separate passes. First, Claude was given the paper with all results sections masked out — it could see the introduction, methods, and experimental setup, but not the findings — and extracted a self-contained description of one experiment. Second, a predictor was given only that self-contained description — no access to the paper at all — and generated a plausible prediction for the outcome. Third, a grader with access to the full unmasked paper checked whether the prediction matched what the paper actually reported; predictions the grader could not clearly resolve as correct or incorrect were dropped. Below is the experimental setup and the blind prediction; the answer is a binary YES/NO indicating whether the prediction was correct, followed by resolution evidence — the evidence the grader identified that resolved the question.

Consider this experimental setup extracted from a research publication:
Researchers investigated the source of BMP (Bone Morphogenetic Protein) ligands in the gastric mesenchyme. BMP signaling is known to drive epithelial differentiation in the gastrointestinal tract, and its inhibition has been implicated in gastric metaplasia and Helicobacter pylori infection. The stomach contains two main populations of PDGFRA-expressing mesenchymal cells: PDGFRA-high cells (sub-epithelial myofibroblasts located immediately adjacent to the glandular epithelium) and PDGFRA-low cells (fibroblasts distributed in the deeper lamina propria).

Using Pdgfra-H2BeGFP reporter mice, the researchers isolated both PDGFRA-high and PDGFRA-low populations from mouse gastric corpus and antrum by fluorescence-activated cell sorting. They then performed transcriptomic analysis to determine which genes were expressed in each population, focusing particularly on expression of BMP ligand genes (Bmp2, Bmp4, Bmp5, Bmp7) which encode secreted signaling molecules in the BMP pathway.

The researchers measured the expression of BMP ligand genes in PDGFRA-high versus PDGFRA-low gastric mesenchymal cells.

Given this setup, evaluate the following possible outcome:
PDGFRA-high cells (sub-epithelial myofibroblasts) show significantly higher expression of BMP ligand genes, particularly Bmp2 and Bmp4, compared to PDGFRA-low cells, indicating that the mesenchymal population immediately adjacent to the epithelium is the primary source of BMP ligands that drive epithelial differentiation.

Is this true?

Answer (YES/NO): NO